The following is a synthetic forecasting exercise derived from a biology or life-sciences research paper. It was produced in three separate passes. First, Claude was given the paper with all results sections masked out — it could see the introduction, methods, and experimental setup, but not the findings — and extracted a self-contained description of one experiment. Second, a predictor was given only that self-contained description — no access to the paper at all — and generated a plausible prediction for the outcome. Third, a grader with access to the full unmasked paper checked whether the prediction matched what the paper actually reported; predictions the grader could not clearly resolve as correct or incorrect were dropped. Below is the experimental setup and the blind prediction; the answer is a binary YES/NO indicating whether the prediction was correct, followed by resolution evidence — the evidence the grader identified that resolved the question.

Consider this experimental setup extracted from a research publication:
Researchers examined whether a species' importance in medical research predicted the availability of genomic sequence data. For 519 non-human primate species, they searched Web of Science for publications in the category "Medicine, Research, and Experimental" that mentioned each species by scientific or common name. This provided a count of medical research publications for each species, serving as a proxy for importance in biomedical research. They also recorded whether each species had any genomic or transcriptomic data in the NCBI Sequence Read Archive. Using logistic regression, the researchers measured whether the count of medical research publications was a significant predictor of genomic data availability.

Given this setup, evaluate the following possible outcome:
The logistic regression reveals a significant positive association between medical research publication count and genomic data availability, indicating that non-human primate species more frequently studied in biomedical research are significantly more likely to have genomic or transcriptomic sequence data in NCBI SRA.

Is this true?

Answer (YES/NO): NO